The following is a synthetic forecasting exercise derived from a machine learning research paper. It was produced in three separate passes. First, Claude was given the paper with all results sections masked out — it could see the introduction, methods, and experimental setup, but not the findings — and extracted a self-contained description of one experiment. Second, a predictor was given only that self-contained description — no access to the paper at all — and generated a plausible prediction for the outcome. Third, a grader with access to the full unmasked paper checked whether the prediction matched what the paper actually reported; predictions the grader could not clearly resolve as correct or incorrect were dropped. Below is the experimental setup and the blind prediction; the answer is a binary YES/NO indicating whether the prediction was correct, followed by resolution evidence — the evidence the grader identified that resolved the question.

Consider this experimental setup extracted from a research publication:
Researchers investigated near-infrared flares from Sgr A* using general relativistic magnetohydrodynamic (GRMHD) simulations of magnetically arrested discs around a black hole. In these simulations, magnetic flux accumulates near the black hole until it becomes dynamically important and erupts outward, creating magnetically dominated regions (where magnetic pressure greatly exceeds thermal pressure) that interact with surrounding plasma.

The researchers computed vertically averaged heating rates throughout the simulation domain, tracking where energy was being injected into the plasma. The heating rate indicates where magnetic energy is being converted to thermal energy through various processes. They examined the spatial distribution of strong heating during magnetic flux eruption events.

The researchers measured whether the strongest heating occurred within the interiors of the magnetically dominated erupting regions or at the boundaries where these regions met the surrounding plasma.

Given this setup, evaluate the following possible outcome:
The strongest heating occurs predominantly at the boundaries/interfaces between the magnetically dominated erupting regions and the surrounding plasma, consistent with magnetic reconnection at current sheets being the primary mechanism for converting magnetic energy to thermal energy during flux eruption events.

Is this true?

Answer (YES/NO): YES